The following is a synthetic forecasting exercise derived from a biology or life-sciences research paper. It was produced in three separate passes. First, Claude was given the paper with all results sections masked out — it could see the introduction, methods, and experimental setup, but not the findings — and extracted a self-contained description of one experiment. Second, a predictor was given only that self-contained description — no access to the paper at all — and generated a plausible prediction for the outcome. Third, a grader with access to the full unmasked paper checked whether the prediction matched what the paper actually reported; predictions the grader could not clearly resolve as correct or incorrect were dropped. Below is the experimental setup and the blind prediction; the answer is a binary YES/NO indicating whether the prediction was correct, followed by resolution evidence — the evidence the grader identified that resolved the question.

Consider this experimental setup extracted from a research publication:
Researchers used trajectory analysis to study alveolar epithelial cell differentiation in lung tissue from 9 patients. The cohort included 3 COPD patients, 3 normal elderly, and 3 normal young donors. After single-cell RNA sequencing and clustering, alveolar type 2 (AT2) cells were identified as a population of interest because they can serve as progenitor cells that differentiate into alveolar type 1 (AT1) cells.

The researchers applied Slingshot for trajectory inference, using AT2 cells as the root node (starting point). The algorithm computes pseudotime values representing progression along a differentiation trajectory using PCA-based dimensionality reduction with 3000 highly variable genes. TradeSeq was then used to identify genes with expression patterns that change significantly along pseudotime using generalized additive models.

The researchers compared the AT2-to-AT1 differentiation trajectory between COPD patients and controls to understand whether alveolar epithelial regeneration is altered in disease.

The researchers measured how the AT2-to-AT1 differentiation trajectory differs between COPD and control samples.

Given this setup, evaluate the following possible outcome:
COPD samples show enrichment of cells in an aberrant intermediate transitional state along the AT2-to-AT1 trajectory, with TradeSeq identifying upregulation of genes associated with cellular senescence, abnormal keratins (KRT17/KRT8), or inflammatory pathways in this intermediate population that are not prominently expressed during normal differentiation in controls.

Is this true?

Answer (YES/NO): NO